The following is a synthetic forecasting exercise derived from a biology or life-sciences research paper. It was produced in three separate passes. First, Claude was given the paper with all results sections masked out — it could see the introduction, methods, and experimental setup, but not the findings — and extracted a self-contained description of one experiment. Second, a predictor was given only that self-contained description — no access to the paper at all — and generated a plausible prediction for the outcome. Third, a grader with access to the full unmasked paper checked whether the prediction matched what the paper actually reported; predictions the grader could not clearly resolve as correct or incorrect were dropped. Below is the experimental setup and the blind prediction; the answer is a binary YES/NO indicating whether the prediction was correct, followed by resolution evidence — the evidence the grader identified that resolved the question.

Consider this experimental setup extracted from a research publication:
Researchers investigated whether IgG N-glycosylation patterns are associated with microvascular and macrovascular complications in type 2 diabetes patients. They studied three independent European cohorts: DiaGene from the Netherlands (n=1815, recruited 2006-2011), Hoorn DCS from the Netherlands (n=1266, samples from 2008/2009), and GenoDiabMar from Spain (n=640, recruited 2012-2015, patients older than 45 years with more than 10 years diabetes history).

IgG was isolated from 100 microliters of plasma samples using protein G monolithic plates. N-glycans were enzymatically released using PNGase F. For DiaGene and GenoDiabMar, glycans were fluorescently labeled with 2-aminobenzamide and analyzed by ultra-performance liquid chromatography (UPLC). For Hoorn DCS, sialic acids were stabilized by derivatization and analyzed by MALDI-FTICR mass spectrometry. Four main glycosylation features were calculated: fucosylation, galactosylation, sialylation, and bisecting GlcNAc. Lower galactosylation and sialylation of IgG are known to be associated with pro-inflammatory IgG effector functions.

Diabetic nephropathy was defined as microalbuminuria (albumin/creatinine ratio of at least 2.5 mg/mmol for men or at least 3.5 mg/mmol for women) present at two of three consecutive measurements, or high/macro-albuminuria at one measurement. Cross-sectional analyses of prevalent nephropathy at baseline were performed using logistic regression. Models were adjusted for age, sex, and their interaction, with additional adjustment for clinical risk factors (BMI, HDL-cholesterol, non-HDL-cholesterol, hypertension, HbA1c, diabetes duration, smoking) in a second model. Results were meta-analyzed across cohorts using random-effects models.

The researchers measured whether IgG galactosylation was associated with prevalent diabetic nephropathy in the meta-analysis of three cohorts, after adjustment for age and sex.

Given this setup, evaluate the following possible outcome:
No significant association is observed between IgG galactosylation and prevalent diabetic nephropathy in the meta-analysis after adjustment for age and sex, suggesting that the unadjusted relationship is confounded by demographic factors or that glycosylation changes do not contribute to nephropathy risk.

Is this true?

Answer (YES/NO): NO